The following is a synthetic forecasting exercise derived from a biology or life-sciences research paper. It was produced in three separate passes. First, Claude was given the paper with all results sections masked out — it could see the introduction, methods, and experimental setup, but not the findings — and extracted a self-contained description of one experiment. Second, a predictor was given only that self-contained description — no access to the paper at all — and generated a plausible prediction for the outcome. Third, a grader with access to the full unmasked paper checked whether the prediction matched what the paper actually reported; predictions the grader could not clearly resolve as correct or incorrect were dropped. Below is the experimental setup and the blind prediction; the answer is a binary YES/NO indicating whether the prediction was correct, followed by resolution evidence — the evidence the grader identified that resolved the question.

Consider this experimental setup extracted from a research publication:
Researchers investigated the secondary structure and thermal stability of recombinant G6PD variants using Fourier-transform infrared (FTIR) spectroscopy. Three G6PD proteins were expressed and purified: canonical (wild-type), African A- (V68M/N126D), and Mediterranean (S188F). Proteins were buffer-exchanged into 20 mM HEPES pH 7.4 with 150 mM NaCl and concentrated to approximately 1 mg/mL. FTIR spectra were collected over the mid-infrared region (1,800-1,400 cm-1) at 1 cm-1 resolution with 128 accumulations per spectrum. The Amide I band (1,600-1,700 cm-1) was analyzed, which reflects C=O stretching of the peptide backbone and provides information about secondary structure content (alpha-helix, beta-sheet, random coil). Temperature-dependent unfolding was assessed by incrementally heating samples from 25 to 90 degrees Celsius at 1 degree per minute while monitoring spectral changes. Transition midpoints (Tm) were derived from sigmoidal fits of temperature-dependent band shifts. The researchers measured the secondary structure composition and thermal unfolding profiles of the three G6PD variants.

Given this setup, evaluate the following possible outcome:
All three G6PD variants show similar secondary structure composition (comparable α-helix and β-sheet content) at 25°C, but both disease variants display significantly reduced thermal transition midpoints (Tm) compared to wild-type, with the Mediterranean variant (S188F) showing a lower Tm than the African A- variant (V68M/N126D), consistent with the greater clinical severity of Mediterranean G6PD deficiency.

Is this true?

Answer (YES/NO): NO